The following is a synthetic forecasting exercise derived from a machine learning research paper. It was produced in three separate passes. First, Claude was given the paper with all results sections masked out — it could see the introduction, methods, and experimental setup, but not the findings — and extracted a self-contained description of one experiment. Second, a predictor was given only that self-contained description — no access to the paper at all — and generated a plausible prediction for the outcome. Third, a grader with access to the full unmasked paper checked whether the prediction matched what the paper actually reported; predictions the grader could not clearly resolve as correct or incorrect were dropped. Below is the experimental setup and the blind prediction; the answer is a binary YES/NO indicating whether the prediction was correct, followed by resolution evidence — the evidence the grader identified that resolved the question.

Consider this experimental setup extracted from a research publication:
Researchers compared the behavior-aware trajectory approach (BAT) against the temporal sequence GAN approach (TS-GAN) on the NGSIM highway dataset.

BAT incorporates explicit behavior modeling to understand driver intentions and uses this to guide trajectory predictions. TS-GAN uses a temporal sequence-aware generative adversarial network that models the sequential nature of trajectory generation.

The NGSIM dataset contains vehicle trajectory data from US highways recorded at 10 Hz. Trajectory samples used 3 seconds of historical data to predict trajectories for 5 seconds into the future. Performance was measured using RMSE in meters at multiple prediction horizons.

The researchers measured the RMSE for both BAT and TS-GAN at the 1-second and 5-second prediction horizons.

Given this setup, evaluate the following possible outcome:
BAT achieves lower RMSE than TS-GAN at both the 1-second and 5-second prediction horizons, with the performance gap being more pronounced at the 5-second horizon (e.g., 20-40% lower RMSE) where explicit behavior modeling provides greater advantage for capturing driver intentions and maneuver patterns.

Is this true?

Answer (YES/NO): NO